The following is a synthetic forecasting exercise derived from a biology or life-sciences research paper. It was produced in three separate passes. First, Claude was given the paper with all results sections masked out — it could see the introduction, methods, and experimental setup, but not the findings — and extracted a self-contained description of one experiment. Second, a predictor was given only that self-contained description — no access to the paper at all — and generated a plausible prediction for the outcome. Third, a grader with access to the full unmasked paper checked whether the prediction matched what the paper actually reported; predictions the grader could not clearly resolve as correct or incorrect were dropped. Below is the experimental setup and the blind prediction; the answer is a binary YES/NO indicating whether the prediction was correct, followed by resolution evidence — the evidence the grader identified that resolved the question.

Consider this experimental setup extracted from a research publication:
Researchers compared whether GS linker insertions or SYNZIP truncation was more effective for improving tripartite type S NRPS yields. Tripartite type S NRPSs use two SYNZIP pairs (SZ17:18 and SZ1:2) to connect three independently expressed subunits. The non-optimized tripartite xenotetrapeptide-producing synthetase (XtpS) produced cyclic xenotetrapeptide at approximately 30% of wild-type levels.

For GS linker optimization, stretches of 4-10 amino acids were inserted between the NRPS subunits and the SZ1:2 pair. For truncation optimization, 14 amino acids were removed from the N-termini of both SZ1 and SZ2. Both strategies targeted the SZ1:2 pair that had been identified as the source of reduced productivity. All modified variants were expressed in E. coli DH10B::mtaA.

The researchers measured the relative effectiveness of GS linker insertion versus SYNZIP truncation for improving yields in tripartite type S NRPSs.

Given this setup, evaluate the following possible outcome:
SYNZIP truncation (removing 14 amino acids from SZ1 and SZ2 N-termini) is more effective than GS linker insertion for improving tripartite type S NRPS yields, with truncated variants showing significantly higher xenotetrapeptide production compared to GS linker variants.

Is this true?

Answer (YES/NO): YES